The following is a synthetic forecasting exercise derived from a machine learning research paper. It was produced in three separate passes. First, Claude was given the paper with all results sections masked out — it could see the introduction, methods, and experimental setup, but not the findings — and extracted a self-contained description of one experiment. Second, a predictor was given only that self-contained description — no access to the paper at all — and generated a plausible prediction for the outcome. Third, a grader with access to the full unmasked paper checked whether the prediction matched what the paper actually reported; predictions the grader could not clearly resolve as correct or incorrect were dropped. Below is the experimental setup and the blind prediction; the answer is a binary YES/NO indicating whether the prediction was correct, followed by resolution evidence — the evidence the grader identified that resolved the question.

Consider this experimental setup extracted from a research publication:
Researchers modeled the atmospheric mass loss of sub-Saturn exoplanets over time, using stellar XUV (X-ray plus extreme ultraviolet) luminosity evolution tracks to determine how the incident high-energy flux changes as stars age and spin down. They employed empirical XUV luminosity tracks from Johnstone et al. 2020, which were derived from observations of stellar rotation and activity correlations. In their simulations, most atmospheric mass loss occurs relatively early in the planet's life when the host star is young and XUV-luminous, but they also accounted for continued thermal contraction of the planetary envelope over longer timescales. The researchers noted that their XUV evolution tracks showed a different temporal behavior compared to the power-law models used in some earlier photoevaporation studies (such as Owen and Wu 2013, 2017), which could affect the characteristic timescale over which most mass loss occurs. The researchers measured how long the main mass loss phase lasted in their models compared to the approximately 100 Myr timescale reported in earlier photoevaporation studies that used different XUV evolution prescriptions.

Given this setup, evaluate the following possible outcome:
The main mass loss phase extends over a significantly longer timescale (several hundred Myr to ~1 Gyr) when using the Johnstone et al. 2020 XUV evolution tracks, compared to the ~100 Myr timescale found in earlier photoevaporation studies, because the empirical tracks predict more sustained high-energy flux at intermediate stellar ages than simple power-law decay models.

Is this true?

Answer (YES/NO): NO